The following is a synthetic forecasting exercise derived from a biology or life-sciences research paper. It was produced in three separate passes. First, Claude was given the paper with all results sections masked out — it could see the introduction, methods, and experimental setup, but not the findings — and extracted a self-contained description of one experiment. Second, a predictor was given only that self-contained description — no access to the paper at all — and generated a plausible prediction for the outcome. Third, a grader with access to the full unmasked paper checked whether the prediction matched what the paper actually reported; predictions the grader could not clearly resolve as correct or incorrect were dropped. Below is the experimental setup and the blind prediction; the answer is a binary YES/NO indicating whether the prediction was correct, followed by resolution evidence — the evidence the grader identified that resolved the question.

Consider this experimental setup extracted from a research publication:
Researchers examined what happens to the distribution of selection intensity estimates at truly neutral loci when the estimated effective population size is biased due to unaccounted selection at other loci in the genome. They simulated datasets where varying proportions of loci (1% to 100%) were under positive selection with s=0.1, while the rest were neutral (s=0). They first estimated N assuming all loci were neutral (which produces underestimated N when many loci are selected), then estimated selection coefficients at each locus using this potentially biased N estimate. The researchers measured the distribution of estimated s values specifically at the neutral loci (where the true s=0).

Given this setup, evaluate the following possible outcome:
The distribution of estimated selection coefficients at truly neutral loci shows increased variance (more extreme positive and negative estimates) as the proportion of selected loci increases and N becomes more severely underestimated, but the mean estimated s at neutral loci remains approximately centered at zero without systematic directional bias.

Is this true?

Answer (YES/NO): NO